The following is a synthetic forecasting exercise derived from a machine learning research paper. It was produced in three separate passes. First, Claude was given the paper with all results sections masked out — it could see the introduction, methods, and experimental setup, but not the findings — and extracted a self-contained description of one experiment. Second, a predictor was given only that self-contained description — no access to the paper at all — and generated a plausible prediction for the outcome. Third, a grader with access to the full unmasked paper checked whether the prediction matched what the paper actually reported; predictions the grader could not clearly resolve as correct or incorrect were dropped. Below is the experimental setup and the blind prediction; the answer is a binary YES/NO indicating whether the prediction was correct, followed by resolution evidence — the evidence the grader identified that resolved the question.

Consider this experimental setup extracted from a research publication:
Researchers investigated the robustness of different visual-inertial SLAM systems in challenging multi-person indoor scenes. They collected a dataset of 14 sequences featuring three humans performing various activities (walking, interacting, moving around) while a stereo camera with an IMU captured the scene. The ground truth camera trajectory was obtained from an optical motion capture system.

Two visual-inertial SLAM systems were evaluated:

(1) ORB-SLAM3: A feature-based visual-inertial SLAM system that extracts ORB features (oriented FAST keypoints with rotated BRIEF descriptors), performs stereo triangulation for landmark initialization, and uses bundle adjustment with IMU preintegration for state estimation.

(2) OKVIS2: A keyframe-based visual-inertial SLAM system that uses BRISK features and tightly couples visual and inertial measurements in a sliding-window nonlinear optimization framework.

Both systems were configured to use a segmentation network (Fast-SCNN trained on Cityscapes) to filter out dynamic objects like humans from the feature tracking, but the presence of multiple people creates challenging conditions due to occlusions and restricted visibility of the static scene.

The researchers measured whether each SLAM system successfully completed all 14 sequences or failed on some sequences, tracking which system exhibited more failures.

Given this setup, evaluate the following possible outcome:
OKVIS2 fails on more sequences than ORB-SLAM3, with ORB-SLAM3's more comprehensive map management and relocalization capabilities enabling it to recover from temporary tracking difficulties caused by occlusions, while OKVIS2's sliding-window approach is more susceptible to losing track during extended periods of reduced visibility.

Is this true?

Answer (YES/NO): NO